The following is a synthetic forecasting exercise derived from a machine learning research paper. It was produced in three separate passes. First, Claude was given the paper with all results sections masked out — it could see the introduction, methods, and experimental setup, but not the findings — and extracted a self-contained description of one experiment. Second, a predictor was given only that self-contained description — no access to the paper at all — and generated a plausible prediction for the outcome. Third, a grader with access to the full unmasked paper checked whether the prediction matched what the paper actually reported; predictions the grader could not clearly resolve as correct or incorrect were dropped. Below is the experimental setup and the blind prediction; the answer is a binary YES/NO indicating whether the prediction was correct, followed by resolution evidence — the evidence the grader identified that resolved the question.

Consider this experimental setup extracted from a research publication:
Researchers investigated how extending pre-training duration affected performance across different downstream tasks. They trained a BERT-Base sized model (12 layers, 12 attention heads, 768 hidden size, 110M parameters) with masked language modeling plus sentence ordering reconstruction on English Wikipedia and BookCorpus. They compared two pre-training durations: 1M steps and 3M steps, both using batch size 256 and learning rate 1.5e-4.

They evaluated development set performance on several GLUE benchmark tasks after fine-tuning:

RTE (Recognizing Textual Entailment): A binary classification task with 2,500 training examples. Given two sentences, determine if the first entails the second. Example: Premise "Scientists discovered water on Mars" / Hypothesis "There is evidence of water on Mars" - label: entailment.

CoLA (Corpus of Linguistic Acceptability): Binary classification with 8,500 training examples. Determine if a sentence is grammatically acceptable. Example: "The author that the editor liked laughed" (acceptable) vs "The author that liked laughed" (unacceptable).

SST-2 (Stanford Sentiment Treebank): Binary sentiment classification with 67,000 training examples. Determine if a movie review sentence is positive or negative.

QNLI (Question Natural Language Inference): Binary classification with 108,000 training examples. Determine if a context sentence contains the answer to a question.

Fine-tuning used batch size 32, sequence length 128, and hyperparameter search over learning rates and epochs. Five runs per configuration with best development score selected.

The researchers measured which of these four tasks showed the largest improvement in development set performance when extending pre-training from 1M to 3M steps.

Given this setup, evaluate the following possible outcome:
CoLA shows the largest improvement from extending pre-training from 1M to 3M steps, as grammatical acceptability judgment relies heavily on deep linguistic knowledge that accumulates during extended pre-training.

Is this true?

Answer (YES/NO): NO